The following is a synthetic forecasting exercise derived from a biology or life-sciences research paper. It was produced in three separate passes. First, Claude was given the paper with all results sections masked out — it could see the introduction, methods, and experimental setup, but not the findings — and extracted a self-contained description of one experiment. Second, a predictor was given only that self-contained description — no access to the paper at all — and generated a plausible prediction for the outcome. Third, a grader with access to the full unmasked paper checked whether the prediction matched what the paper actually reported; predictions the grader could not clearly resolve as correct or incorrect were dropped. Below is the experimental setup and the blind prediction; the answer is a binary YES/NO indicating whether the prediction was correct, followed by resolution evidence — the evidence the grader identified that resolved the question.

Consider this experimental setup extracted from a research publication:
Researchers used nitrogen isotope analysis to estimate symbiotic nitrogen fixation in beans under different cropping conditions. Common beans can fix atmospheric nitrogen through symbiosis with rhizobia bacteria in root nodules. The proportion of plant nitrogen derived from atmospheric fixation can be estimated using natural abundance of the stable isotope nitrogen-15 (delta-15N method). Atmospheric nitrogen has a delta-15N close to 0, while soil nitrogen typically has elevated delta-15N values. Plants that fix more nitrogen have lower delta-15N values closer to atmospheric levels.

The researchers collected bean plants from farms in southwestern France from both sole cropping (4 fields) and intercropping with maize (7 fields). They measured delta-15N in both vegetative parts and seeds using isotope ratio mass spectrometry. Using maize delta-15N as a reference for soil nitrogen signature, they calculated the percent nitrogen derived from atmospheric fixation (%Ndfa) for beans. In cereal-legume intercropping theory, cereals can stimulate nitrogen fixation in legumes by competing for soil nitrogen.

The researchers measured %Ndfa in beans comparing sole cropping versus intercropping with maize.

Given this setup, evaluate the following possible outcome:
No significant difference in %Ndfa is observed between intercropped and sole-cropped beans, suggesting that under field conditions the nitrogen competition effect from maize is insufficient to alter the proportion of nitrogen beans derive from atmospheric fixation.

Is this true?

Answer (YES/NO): NO